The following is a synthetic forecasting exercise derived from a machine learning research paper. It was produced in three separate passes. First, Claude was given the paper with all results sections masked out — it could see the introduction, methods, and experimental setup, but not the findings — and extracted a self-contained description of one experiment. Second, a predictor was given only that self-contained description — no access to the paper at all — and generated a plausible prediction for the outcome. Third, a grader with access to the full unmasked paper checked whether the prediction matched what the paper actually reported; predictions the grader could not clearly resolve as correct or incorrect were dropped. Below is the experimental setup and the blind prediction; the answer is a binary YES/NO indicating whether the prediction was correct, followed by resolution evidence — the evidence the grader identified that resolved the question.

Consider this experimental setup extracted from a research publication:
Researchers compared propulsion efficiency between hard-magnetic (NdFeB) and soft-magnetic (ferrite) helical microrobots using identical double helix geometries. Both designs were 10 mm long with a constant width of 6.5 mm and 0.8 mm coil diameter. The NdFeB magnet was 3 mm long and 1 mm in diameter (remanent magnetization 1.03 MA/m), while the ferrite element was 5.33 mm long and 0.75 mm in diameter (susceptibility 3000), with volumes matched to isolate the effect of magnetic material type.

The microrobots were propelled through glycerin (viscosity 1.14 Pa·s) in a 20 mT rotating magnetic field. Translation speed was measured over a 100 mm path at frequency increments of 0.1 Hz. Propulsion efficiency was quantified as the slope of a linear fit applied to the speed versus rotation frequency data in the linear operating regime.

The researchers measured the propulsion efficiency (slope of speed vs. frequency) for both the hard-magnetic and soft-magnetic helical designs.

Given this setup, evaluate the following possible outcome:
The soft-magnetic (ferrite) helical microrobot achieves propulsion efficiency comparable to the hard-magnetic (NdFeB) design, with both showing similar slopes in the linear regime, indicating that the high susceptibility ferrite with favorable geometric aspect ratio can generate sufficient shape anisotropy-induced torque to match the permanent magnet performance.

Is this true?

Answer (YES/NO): NO